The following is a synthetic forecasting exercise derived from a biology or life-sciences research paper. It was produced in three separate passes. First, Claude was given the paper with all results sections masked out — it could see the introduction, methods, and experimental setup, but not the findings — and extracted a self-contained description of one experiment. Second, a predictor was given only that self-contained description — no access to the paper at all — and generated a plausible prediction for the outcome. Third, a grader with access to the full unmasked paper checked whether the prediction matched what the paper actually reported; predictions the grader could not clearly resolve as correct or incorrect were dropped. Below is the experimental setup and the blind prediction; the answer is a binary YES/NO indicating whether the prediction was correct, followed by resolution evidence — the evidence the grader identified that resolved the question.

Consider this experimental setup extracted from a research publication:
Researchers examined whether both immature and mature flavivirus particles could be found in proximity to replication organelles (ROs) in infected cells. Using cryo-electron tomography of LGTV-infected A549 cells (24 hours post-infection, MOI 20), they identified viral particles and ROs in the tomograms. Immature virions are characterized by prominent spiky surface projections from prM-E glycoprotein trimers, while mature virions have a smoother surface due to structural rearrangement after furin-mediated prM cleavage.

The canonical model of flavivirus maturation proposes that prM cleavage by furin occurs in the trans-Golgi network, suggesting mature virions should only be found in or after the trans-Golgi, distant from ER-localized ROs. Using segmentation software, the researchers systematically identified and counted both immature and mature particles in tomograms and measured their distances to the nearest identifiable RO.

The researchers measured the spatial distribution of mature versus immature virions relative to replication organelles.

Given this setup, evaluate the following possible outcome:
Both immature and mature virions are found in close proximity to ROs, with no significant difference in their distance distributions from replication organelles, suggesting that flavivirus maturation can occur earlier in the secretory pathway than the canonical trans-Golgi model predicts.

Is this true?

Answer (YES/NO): NO